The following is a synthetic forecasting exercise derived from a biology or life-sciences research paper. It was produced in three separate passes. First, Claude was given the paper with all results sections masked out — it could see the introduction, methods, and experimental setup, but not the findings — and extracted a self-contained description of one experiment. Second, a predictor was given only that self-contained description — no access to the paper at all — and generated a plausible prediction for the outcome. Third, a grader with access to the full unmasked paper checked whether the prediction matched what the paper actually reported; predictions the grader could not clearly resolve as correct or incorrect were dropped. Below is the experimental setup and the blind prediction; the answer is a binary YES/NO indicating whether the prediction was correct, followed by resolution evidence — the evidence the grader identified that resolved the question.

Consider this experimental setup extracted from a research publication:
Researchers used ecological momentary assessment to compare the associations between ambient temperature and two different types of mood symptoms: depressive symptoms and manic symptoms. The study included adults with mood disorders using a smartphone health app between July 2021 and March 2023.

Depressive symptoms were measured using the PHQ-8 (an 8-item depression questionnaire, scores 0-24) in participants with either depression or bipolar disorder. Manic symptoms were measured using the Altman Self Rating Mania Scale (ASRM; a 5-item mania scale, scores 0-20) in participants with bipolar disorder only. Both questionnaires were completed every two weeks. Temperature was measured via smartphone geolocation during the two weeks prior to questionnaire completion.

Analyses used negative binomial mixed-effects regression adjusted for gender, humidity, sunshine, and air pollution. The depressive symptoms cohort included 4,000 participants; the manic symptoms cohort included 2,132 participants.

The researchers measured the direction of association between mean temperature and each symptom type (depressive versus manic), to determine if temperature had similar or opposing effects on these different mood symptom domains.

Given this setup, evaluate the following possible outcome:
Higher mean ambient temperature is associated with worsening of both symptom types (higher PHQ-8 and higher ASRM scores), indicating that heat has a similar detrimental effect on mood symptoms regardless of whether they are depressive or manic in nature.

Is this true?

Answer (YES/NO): NO